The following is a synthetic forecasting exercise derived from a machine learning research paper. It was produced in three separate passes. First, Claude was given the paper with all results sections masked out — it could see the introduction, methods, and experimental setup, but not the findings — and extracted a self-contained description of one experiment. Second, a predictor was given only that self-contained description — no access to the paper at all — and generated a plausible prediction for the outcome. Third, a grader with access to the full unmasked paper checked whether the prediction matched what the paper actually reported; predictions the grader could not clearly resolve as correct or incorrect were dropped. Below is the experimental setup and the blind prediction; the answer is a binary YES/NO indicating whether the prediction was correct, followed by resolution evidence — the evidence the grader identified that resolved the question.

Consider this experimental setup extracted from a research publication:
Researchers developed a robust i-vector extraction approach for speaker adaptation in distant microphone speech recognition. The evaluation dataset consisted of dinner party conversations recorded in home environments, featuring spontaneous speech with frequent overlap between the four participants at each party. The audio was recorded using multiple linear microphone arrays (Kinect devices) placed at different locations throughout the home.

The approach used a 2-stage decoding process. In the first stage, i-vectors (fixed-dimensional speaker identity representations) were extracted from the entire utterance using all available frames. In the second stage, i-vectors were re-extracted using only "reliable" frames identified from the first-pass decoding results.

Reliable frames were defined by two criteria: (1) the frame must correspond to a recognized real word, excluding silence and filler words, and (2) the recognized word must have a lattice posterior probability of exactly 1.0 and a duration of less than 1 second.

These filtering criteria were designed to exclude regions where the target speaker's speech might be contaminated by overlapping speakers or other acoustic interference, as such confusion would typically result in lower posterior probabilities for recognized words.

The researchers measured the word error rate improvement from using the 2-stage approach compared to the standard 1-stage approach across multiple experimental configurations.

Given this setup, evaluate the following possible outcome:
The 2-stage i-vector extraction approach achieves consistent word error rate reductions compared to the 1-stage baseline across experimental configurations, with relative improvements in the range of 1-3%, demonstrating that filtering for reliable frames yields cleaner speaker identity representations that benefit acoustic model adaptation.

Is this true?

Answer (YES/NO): YES